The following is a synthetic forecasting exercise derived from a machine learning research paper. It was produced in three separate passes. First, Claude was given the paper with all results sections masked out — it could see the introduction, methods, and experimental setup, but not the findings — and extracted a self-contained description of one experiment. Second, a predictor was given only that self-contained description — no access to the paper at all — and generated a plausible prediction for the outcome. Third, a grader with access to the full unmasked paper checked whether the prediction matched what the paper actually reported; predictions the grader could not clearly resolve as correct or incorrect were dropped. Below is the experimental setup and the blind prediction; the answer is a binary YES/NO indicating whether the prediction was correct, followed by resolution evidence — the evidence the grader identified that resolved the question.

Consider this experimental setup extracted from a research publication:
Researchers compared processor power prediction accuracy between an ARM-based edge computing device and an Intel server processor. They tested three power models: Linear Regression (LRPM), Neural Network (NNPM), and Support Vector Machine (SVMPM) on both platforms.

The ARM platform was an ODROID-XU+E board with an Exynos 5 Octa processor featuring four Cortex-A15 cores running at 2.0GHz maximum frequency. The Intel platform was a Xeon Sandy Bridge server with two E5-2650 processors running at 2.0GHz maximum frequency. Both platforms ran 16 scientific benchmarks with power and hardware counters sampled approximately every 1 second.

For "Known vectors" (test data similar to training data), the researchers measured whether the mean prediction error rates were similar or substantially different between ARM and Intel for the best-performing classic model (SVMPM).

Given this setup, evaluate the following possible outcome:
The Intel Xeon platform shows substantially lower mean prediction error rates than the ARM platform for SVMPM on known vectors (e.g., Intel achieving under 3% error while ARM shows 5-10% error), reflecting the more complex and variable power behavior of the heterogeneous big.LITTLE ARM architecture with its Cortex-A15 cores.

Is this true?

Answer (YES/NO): NO